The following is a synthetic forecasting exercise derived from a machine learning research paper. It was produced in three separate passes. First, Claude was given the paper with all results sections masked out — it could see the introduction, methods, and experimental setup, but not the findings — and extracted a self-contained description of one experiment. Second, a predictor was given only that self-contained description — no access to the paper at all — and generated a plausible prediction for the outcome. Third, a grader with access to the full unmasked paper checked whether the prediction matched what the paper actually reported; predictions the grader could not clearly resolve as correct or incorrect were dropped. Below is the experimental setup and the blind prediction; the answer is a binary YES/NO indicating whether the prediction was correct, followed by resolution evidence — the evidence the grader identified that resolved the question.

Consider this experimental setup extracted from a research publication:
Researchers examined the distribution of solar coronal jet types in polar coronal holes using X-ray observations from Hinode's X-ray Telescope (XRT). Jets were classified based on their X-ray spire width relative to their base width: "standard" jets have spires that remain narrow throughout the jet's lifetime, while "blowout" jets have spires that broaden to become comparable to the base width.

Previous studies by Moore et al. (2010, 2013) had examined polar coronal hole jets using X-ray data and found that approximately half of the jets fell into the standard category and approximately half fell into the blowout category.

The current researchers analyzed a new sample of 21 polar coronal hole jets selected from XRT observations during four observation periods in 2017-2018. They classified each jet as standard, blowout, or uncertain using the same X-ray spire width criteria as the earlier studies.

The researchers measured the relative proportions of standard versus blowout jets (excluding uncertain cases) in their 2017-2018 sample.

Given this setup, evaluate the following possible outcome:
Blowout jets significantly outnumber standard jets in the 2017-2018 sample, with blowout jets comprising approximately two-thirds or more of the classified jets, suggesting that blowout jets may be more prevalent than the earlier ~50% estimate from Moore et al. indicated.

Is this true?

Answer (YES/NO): YES